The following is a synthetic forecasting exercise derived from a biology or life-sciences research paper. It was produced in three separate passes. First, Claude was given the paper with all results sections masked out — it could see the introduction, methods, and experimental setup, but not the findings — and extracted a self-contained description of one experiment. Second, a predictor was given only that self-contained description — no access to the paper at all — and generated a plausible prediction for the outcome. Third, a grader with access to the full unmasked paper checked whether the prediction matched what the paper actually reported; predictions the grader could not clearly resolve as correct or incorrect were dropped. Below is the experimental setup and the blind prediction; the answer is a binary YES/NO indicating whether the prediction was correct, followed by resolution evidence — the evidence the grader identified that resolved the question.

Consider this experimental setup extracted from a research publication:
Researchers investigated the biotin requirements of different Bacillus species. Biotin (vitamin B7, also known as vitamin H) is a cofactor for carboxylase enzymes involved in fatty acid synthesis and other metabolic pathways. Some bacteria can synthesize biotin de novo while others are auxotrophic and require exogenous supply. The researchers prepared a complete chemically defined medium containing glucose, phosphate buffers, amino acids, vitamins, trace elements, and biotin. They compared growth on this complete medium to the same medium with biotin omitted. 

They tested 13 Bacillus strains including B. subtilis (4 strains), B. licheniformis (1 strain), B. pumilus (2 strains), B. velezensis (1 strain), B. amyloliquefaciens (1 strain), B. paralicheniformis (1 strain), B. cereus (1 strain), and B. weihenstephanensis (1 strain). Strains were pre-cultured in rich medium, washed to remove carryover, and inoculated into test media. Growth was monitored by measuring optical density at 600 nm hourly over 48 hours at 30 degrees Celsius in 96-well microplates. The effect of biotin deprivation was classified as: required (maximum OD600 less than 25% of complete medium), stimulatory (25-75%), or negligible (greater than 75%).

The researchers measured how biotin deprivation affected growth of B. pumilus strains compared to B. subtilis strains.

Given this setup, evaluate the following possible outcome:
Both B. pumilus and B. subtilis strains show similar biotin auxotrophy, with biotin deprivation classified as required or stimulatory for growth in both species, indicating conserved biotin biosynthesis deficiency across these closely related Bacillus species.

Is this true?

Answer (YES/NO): NO